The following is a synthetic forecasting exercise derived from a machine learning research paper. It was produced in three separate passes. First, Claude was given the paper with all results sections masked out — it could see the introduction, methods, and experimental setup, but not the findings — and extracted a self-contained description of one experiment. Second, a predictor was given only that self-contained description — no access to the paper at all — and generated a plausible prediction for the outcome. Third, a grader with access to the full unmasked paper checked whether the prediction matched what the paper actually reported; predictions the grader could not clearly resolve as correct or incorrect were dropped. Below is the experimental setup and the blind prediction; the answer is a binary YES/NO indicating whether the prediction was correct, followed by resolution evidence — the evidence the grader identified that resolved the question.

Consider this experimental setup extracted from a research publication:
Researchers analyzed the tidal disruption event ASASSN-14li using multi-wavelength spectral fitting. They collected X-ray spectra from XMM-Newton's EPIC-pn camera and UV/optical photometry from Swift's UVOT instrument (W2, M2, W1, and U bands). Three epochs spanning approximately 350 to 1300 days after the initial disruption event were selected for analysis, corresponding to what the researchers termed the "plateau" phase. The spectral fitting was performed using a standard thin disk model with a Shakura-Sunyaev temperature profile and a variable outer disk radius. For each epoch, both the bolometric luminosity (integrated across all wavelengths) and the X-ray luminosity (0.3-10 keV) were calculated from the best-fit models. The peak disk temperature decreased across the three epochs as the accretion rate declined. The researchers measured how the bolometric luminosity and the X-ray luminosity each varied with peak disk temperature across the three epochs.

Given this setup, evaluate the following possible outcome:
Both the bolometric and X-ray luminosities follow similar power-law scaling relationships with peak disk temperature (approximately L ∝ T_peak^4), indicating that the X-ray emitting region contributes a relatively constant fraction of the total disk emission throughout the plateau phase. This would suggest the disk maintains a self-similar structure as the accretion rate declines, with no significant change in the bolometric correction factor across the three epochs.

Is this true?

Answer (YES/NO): NO